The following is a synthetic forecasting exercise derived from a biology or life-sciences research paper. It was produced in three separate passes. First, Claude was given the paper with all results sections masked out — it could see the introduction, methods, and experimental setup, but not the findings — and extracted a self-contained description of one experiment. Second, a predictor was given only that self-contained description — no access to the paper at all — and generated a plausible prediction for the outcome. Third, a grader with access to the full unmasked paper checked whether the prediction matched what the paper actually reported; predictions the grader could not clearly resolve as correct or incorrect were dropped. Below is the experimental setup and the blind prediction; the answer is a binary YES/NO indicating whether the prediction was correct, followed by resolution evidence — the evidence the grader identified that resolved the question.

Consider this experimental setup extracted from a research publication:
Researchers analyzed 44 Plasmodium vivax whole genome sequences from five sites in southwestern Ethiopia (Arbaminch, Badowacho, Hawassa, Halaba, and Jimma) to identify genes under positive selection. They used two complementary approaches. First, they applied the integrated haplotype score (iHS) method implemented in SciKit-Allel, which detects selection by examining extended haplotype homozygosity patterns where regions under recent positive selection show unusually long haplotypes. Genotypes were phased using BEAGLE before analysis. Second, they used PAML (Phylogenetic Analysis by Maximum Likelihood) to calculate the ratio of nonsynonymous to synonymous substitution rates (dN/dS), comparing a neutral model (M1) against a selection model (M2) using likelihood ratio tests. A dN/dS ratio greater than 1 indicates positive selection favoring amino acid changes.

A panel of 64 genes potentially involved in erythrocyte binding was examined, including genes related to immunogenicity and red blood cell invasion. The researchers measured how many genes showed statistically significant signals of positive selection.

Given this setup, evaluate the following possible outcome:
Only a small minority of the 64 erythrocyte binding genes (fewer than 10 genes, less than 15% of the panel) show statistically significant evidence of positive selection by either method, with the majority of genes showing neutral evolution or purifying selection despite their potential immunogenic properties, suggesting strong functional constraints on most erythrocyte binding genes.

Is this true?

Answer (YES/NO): NO